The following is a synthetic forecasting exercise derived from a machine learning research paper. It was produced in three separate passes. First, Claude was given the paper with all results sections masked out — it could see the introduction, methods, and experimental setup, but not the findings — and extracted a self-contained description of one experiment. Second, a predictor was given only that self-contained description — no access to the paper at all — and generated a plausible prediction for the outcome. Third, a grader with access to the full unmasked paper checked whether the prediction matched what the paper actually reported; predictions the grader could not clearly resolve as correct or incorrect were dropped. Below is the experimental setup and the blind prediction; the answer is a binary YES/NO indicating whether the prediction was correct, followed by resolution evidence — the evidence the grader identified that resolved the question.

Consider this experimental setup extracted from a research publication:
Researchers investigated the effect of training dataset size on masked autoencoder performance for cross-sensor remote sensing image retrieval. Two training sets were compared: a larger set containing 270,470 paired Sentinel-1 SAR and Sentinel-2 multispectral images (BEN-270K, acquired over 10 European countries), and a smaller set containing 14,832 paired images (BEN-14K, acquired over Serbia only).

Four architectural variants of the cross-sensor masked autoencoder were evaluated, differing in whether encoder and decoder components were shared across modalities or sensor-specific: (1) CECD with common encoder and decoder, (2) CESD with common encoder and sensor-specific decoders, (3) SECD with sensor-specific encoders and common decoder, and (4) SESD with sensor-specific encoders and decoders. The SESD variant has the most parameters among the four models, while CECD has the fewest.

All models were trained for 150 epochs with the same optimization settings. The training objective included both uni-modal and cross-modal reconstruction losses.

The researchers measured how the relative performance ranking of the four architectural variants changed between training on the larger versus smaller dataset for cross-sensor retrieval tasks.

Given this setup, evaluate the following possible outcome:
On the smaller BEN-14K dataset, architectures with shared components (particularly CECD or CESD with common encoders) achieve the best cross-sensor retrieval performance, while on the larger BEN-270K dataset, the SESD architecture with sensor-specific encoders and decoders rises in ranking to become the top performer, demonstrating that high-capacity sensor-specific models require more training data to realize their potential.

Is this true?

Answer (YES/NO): NO